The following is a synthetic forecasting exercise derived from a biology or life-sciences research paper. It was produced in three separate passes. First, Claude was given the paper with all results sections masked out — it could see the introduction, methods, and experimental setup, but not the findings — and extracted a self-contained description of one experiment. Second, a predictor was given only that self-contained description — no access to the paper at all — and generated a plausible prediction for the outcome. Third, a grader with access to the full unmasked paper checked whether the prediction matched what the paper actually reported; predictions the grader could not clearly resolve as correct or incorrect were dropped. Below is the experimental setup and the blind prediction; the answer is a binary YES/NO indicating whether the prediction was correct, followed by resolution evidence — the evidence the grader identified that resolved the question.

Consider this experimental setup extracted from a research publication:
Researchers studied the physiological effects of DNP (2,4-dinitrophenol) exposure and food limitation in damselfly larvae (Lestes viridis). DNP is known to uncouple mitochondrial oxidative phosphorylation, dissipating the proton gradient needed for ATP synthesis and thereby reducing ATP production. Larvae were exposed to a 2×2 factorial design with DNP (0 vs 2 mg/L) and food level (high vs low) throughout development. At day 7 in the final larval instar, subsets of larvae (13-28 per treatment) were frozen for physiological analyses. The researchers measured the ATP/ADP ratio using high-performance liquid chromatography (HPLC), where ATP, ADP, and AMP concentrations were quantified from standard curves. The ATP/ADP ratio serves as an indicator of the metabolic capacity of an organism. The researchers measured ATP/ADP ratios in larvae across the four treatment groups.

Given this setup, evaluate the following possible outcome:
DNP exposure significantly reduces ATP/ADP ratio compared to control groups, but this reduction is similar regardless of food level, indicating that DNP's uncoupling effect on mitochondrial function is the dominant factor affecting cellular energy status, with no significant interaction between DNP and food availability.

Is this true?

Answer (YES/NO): NO